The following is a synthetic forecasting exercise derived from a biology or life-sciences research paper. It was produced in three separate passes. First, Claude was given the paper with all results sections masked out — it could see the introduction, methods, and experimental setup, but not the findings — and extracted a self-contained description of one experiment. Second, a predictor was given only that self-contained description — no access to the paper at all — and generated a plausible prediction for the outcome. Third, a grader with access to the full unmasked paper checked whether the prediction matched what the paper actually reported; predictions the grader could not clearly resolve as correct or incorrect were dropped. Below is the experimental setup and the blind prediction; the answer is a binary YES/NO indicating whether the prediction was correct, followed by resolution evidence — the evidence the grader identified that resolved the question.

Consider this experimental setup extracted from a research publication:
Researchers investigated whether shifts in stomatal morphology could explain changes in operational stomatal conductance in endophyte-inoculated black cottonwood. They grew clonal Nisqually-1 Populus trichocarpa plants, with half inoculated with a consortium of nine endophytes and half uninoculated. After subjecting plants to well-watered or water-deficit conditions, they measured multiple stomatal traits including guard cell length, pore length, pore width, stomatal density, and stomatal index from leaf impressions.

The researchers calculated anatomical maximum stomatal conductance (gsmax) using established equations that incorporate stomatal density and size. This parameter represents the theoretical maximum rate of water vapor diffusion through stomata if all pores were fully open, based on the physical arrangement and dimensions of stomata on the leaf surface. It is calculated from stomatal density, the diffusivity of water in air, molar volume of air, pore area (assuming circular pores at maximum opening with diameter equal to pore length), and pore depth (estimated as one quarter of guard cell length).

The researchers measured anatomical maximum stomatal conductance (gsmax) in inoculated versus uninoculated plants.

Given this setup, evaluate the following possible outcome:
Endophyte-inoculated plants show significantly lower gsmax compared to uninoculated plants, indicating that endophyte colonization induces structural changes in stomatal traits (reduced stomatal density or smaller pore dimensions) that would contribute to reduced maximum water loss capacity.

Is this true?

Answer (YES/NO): NO